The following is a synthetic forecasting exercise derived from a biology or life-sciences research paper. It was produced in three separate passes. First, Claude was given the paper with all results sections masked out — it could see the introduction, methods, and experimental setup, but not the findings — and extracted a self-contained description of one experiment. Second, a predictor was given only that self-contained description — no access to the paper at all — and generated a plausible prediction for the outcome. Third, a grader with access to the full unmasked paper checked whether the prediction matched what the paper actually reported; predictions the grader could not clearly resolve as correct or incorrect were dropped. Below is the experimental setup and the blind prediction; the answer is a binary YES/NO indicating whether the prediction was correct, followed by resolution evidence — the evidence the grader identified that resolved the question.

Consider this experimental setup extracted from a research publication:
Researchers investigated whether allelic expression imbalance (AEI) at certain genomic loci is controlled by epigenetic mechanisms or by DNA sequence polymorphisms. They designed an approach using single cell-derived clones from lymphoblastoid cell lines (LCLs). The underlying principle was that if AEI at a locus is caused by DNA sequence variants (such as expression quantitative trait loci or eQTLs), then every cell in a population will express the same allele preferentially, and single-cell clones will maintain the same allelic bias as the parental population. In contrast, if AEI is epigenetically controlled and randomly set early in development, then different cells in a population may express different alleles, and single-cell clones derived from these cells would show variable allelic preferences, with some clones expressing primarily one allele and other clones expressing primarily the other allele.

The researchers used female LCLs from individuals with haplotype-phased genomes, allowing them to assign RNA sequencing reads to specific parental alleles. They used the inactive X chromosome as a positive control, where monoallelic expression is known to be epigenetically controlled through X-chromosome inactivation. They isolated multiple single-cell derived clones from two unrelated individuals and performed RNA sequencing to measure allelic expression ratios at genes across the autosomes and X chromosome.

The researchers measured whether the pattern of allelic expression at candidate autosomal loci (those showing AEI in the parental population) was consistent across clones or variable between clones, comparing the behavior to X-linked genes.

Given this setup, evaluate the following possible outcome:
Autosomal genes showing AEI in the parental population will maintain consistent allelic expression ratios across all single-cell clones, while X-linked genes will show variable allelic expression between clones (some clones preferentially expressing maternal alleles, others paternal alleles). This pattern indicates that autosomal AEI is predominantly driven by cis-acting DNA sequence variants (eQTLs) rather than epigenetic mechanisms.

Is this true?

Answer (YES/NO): NO